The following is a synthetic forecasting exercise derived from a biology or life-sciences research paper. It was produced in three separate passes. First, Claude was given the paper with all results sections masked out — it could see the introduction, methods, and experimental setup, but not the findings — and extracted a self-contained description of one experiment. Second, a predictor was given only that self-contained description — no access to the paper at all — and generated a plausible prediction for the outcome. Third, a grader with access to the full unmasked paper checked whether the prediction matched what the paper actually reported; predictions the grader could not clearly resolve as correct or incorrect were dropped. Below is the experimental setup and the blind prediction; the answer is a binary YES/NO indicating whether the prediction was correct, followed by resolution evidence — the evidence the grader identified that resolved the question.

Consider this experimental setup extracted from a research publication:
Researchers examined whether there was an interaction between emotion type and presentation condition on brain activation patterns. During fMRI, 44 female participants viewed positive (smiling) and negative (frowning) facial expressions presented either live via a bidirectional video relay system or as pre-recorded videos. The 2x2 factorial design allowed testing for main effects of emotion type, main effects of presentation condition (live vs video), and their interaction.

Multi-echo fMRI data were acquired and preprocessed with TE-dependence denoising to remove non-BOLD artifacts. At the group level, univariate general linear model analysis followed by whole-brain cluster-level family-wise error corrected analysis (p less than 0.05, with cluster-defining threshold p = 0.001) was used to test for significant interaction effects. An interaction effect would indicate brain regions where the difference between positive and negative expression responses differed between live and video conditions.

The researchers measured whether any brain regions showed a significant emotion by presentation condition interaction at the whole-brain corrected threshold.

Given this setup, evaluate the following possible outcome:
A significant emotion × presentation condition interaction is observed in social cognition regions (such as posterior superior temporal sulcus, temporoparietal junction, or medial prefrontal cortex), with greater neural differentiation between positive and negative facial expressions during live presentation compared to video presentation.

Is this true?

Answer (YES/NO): NO